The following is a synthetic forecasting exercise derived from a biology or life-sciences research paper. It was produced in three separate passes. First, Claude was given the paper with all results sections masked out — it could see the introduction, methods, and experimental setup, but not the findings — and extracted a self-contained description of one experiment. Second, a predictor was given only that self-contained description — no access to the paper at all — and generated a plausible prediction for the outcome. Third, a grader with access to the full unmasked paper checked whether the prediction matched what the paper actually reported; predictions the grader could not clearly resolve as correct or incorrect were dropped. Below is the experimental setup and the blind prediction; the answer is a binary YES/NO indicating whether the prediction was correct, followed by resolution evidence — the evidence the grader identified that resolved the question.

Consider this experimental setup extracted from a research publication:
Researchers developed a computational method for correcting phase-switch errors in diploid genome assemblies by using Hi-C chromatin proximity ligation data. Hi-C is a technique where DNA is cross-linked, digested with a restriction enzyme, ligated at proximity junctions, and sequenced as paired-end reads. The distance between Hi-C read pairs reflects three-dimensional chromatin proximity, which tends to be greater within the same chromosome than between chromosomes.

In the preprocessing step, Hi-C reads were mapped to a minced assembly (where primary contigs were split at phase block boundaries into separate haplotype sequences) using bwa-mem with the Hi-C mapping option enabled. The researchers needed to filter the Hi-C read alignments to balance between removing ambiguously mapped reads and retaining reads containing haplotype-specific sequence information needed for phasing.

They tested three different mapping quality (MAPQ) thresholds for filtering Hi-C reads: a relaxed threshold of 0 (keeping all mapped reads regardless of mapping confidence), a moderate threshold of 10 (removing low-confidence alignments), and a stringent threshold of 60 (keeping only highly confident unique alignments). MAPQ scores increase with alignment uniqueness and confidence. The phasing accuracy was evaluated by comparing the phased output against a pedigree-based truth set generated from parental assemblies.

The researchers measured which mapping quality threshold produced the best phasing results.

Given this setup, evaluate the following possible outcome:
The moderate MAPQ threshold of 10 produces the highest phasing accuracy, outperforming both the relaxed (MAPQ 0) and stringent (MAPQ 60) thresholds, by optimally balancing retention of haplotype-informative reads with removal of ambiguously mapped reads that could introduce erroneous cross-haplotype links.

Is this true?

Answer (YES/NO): YES